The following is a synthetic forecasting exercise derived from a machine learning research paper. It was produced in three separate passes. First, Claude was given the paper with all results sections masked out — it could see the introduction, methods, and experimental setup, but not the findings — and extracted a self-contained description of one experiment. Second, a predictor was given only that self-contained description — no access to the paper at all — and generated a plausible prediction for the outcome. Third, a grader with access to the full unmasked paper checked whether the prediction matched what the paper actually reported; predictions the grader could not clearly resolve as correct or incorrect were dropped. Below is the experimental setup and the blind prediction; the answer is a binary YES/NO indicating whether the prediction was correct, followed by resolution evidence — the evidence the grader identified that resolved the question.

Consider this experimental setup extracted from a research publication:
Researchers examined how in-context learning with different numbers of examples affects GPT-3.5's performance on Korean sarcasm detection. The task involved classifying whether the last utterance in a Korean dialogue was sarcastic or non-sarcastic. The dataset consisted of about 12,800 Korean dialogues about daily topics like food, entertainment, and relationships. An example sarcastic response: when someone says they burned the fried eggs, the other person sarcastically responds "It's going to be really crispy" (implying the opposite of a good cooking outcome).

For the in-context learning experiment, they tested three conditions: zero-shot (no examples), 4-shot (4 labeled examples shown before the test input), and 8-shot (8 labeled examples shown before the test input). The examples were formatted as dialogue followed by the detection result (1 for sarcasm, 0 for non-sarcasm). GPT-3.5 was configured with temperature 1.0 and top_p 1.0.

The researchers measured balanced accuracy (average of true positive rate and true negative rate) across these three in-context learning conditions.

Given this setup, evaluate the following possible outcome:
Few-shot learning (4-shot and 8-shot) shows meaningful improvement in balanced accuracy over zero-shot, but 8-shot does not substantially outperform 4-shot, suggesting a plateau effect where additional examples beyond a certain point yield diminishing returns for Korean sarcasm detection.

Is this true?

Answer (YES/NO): NO